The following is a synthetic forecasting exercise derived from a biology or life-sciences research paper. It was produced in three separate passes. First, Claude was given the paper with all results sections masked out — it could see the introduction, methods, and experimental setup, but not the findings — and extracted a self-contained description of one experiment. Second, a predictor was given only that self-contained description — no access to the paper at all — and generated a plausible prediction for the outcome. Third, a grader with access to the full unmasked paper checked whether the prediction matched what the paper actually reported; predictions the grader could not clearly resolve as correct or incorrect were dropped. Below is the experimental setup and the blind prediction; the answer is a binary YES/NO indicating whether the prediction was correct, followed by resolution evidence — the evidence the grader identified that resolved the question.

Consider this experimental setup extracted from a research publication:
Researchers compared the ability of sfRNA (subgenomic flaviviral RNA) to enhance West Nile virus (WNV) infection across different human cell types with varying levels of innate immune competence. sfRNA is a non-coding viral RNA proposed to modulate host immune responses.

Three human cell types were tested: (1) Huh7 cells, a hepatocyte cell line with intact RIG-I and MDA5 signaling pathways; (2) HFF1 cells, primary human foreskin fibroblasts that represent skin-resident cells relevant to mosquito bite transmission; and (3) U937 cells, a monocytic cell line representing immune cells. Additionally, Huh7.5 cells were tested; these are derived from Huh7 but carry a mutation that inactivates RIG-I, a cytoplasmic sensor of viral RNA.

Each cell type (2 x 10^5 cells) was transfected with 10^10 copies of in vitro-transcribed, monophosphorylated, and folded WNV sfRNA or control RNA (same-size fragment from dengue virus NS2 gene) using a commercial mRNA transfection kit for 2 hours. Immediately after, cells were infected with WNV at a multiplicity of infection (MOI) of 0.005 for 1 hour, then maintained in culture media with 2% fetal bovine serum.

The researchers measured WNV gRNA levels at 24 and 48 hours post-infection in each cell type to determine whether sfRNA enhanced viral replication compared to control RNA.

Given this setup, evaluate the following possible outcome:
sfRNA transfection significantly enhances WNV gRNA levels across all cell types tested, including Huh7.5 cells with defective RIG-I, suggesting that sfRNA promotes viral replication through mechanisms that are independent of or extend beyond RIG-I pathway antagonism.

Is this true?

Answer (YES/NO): YES